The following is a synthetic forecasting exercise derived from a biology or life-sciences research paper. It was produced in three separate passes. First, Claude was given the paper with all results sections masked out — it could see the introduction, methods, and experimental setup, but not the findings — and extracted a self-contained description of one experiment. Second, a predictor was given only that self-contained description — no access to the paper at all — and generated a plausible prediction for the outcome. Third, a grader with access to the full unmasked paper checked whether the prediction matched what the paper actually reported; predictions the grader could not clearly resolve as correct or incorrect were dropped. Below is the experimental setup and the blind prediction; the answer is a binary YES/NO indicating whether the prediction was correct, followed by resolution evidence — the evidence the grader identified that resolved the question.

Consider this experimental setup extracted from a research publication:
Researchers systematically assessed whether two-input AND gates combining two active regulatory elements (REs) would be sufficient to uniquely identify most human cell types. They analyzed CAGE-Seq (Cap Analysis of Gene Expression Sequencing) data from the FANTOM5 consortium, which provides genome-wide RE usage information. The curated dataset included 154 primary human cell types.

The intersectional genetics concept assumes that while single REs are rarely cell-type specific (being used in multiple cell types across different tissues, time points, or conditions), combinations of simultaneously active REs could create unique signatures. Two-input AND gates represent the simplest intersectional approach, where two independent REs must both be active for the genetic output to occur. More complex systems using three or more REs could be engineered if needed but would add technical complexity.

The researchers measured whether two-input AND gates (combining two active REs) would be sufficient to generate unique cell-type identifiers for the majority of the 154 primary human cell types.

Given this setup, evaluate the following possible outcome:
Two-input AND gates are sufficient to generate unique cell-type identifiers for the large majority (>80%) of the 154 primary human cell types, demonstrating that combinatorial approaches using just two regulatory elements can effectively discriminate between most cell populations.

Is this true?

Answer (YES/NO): NO